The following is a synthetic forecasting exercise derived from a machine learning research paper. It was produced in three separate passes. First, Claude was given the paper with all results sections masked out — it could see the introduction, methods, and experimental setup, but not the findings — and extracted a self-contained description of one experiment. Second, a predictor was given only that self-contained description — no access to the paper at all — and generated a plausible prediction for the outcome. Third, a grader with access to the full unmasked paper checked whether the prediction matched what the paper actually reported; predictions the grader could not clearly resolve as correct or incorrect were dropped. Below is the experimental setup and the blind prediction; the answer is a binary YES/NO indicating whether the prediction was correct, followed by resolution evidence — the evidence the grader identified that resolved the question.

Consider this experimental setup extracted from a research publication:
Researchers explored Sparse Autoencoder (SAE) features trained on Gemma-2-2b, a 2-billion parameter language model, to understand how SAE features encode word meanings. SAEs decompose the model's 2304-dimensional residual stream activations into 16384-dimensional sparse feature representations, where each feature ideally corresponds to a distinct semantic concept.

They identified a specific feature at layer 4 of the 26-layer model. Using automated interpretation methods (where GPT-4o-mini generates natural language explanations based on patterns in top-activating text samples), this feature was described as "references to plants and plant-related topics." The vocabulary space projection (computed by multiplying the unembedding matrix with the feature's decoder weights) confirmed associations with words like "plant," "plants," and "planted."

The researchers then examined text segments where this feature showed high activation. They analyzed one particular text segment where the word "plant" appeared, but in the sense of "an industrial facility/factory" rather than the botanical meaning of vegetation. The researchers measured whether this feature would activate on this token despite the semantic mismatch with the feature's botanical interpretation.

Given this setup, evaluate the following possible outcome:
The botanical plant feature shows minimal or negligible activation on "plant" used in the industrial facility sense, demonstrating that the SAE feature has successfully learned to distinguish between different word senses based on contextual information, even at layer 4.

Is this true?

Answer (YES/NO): NO